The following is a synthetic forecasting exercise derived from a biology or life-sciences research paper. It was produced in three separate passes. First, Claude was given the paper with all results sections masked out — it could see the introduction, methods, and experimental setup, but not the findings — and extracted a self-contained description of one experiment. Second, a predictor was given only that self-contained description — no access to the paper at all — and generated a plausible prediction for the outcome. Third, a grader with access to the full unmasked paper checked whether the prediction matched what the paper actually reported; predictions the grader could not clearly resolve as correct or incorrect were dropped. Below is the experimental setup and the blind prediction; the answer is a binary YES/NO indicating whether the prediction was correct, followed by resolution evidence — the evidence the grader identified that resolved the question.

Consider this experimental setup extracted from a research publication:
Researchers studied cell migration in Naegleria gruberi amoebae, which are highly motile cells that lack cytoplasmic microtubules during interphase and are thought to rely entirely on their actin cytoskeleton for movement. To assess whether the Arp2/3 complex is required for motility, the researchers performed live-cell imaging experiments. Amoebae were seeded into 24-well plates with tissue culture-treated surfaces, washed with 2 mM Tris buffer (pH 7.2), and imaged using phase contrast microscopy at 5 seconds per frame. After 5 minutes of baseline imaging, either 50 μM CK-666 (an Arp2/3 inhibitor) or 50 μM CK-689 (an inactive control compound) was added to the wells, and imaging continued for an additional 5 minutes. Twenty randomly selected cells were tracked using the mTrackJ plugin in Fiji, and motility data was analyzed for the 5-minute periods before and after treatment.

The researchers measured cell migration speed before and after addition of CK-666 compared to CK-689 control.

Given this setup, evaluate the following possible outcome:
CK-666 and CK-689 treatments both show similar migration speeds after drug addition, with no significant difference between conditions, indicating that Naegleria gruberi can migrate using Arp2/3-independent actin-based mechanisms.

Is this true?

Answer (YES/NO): NO